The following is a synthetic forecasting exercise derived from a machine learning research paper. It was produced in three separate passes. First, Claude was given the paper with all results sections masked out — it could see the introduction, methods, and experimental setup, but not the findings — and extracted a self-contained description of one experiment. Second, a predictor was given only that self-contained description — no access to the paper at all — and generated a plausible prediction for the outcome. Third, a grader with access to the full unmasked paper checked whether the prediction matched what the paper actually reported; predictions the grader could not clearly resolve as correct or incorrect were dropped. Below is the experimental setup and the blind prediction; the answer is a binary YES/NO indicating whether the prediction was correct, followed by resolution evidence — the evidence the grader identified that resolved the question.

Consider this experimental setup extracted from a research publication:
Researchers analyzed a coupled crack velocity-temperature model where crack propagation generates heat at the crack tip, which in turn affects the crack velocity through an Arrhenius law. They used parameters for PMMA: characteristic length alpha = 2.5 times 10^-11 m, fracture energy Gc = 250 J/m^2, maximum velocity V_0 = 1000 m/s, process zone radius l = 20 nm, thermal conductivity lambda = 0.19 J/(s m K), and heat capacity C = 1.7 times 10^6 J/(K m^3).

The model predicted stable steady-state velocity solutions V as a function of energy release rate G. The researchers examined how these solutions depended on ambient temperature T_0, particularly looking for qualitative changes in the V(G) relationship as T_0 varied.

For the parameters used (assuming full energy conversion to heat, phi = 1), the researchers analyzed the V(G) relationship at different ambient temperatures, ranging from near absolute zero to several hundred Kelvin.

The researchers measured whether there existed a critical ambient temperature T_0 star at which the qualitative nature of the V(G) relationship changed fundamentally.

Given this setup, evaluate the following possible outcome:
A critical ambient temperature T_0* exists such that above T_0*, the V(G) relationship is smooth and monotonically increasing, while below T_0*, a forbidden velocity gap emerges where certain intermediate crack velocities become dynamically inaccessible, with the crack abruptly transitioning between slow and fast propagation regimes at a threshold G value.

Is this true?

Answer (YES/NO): YES